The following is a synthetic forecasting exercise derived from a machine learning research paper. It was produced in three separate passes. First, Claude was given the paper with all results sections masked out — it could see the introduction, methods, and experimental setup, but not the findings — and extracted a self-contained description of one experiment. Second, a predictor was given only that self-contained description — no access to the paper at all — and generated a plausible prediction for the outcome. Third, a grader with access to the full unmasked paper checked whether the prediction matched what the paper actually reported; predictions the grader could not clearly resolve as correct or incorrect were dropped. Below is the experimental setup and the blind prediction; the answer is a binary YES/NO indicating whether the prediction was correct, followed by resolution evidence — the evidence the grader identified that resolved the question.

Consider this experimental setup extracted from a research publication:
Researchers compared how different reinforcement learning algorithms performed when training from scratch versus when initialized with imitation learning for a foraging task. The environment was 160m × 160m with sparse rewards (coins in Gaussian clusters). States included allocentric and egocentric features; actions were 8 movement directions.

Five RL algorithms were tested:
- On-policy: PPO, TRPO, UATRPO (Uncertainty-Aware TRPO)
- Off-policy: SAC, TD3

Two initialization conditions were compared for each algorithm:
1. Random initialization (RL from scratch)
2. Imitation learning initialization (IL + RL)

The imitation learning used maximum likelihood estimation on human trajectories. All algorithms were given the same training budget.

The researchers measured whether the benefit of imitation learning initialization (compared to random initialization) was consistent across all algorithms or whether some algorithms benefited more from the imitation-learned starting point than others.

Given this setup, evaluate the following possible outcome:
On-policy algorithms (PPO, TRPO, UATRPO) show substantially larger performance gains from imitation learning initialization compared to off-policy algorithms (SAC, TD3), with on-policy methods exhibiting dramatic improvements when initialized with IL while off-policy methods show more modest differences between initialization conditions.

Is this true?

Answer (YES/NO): YES